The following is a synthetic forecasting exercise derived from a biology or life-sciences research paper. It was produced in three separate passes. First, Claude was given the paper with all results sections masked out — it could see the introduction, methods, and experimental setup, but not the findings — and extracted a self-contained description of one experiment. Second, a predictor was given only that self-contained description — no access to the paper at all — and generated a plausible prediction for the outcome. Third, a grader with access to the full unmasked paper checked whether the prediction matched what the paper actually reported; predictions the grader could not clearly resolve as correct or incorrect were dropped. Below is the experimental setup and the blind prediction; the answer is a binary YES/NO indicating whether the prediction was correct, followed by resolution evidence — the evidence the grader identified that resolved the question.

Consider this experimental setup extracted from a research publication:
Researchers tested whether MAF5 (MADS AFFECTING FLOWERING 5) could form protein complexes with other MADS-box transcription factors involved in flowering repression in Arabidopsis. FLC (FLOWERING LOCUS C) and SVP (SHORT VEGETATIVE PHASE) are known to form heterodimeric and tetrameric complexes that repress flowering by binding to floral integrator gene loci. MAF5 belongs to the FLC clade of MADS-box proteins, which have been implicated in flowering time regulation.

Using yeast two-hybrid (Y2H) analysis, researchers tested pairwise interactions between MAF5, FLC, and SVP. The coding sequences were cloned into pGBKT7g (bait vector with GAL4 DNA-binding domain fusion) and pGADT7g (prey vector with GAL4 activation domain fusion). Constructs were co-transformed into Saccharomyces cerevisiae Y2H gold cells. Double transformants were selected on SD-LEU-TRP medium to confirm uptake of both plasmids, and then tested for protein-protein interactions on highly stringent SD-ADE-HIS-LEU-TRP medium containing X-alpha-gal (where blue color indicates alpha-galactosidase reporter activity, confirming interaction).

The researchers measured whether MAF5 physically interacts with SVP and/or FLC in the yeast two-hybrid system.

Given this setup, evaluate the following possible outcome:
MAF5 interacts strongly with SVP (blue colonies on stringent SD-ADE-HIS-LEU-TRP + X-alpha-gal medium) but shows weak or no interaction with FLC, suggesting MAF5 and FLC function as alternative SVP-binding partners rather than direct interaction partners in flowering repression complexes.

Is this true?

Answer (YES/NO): NO